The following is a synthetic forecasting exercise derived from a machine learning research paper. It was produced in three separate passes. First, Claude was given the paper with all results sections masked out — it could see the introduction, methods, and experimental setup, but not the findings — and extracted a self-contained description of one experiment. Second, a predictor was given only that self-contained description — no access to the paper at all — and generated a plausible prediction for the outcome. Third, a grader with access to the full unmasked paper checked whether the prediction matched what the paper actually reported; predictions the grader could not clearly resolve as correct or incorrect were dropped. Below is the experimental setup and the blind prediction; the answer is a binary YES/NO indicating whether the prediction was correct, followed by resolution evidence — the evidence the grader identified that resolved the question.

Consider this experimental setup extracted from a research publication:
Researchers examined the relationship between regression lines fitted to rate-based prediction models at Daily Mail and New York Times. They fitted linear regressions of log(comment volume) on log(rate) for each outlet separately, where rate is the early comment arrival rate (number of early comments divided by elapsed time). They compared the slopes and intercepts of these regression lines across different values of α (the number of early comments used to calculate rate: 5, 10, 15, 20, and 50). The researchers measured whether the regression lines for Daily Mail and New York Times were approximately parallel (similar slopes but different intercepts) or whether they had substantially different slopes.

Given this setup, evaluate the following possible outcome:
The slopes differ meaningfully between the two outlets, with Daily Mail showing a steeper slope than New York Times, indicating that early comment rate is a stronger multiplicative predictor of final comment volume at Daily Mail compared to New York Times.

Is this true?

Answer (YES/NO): NO